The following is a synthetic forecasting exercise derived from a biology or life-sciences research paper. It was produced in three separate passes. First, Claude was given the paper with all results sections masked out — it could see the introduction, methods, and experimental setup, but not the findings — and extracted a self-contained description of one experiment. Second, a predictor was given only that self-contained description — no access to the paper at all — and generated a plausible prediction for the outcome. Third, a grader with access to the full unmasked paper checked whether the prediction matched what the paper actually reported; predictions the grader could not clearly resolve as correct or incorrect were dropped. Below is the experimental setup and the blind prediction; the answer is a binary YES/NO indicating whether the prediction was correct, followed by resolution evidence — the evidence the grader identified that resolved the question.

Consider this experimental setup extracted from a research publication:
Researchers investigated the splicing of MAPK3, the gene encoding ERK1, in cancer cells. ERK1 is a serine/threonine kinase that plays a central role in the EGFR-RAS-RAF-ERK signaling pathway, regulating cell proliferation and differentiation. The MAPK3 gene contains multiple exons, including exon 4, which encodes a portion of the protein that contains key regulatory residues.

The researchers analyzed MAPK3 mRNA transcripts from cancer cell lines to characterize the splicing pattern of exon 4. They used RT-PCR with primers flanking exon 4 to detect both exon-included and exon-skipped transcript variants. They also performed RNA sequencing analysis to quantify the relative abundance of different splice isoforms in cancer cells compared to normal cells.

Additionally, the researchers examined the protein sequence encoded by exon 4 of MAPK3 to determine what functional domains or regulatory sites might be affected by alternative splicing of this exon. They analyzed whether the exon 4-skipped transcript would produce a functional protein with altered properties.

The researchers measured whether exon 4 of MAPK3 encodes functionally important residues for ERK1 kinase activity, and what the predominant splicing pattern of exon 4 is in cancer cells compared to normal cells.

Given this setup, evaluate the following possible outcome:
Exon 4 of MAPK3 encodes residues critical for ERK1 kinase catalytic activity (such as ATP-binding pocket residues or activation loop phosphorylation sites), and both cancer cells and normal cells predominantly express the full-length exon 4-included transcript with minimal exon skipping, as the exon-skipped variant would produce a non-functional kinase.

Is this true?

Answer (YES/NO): NO